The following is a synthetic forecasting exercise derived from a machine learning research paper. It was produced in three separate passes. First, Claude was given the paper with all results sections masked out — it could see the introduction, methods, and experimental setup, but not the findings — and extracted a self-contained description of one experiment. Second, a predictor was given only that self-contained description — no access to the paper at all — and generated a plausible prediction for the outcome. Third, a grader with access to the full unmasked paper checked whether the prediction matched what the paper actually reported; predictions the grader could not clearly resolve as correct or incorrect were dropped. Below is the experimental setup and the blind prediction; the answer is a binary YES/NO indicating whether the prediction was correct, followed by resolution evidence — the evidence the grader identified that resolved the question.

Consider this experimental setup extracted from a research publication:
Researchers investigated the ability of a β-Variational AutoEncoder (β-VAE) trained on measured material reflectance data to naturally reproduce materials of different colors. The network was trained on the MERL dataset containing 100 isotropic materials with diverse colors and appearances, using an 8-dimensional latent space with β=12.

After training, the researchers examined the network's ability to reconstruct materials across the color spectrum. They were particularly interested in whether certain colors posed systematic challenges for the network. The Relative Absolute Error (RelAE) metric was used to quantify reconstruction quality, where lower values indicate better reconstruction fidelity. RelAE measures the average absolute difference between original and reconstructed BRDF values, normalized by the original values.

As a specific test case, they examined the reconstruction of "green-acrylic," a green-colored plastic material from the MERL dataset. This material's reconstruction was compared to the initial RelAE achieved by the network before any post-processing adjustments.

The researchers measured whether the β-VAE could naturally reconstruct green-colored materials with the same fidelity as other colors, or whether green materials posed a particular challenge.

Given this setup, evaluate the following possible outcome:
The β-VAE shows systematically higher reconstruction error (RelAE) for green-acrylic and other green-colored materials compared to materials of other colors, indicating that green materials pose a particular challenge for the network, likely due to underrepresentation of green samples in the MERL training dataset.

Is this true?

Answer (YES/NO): NO